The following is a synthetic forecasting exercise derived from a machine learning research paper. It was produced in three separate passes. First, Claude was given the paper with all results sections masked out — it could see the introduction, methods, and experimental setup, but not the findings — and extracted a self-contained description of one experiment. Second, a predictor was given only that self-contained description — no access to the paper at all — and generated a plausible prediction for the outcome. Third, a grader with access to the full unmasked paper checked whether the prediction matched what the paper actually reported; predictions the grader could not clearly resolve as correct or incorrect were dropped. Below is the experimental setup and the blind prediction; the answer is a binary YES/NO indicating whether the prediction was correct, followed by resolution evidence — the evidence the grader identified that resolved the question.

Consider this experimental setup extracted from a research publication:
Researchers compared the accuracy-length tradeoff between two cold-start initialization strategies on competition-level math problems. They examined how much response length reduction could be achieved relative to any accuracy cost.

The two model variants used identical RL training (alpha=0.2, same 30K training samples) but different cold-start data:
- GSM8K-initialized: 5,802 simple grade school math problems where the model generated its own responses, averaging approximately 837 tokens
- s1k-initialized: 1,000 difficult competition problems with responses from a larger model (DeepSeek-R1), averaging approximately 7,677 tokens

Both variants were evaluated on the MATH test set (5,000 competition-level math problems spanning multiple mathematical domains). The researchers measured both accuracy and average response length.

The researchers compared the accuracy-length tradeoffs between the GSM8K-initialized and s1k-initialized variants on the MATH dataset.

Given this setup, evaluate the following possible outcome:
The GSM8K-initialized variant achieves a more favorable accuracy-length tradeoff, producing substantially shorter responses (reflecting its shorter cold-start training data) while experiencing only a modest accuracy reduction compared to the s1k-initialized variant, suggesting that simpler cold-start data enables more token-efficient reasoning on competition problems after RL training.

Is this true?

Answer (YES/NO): NO